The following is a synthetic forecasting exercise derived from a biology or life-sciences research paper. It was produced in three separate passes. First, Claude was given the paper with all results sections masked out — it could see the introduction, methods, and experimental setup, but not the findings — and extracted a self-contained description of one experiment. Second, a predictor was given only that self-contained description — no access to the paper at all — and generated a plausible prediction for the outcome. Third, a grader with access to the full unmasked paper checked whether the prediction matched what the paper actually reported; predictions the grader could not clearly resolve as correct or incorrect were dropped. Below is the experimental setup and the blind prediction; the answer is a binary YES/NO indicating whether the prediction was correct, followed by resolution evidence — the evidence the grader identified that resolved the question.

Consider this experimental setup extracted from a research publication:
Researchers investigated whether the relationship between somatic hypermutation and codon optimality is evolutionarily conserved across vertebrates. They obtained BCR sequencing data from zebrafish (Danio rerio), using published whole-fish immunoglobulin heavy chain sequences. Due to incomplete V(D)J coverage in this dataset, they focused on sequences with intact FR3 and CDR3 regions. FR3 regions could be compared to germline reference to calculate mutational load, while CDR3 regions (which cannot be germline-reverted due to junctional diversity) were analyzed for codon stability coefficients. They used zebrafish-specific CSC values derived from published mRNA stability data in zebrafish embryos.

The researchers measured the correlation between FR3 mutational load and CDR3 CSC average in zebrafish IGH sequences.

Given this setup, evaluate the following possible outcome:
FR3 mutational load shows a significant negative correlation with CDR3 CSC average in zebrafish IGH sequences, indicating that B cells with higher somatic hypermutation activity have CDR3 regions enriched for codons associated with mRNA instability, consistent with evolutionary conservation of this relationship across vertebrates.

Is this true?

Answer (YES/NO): YES